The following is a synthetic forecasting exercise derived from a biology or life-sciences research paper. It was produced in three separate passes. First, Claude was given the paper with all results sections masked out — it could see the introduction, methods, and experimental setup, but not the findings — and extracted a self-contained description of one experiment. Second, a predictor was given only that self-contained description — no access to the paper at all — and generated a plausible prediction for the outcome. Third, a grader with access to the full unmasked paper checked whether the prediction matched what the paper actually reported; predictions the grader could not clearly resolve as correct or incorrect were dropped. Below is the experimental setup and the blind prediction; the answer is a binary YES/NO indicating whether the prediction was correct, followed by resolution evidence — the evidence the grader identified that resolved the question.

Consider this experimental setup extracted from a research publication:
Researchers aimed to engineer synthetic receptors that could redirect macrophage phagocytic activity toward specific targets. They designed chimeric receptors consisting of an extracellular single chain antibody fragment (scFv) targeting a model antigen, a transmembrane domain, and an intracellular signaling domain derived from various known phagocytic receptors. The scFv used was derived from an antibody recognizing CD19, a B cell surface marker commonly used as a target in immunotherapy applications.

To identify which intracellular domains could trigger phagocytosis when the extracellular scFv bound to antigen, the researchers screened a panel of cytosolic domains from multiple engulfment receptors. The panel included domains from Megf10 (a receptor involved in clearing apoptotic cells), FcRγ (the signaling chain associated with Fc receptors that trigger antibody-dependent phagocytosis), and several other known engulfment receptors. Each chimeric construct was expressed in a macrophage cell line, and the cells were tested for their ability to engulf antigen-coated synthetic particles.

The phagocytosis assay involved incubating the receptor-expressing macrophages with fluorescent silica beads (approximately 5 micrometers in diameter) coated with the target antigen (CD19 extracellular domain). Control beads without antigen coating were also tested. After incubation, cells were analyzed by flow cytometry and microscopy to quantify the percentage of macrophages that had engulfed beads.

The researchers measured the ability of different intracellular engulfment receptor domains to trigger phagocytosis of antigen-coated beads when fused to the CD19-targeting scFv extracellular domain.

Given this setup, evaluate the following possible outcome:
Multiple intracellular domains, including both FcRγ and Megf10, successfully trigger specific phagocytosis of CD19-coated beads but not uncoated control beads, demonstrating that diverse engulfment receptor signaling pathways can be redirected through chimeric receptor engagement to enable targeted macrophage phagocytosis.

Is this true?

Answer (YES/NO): YES